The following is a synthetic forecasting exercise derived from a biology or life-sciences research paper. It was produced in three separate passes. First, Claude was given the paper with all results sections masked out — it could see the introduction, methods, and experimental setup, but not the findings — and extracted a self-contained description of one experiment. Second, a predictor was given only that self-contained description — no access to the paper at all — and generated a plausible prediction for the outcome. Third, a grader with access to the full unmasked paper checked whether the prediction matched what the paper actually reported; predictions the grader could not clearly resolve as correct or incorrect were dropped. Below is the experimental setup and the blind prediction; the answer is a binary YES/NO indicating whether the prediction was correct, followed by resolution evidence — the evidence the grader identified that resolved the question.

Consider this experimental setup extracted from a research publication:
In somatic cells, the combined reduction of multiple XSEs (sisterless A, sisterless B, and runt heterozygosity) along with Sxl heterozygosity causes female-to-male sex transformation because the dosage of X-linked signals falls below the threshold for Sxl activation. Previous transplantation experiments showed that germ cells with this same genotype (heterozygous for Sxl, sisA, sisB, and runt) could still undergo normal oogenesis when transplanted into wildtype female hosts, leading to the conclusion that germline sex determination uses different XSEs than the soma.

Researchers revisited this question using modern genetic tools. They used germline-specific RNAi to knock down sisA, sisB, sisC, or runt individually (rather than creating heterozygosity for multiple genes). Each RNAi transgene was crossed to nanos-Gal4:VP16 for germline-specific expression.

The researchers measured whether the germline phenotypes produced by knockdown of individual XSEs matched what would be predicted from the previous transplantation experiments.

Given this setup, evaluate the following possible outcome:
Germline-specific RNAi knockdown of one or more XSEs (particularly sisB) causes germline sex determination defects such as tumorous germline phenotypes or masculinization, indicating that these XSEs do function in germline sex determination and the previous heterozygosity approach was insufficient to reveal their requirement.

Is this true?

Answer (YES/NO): NO